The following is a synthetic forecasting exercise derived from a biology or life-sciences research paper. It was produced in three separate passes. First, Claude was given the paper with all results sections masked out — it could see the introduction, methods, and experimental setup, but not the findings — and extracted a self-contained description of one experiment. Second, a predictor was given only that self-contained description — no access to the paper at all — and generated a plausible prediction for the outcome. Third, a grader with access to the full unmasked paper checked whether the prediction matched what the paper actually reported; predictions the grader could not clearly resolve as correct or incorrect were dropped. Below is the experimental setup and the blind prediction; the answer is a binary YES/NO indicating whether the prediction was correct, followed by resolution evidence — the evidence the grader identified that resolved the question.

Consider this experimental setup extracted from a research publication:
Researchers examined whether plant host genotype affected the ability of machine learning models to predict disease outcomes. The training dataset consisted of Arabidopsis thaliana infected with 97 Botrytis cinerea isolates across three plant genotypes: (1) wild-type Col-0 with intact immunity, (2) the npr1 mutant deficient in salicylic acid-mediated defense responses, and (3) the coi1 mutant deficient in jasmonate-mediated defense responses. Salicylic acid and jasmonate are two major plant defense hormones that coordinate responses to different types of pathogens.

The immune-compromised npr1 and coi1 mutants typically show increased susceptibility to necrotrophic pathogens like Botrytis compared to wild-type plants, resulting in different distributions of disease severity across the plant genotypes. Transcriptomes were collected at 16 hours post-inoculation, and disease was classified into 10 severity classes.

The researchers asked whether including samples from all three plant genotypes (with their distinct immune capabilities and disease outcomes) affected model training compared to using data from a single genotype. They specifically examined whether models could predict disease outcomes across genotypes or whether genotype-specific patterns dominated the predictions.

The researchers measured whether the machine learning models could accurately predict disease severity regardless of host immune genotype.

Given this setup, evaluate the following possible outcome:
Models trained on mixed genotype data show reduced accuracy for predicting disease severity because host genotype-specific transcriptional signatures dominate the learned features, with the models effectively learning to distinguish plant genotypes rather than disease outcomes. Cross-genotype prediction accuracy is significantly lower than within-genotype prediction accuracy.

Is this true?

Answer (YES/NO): NO